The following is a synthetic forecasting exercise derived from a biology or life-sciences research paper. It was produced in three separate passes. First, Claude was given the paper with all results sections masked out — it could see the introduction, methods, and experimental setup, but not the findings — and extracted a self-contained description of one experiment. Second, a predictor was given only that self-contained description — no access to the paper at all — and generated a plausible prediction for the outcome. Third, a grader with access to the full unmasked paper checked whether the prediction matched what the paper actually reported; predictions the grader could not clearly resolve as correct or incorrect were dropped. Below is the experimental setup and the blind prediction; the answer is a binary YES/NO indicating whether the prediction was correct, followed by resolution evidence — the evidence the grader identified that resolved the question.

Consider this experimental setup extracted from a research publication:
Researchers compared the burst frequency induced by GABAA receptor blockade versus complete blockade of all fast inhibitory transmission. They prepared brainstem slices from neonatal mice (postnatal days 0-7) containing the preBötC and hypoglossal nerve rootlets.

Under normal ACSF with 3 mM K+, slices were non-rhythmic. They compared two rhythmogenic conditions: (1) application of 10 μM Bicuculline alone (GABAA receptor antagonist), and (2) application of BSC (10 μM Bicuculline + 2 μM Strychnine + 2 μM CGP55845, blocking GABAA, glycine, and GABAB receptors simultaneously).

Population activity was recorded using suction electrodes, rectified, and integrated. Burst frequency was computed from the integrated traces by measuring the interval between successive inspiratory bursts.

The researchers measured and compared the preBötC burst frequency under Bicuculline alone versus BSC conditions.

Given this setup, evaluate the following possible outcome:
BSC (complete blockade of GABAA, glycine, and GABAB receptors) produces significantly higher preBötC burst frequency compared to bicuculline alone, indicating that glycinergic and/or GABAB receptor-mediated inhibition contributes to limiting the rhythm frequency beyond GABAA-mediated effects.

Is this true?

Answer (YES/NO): NO